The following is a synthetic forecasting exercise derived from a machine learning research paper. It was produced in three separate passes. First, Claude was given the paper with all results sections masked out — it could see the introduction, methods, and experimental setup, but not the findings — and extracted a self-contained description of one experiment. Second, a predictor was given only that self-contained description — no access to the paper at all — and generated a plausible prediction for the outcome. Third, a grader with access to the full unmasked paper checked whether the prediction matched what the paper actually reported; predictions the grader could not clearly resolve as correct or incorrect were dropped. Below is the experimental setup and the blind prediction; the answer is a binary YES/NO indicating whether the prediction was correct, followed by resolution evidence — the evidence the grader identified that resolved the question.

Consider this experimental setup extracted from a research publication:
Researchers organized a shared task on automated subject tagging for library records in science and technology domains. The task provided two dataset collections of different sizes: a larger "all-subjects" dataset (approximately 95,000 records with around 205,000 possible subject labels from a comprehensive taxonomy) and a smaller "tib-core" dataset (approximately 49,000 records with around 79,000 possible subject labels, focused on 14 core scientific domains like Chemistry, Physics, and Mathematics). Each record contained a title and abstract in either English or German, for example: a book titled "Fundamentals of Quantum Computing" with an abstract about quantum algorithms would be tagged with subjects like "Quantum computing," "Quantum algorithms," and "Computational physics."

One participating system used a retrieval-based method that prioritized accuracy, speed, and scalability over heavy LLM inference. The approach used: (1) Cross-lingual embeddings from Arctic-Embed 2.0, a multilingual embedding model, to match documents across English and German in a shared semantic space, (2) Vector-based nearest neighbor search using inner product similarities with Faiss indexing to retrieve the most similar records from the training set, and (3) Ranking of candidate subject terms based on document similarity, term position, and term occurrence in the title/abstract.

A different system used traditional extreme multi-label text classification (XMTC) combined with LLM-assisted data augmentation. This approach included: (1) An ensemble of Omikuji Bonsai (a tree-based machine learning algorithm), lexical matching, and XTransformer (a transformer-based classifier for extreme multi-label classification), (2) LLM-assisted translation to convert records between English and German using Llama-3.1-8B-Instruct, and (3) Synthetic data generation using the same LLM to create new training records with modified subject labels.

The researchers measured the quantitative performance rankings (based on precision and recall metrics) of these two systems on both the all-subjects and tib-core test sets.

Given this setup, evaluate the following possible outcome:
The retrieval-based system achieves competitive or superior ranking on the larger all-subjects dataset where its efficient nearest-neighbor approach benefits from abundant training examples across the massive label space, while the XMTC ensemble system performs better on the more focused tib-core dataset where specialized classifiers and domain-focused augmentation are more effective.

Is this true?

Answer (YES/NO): NO